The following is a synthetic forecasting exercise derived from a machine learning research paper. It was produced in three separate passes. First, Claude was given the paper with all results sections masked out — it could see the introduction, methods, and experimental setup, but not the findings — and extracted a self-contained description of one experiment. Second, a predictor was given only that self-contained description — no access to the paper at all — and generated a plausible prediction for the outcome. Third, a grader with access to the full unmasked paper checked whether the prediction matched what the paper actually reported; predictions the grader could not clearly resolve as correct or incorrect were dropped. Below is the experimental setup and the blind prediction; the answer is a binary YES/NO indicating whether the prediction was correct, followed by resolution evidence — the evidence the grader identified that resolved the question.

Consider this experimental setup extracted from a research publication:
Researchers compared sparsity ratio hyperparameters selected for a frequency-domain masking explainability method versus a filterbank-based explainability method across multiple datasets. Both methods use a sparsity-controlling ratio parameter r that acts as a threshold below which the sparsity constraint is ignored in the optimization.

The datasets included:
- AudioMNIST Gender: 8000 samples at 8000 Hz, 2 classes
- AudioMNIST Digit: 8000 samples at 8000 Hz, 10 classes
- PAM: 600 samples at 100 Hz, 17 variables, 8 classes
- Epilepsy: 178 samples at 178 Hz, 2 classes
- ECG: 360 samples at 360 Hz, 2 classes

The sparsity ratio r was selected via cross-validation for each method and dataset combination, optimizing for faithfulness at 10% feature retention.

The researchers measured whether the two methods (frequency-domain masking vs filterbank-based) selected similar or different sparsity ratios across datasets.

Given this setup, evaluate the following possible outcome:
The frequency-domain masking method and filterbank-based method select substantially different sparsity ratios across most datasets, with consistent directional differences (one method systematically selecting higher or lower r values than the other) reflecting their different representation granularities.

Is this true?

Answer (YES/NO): NO